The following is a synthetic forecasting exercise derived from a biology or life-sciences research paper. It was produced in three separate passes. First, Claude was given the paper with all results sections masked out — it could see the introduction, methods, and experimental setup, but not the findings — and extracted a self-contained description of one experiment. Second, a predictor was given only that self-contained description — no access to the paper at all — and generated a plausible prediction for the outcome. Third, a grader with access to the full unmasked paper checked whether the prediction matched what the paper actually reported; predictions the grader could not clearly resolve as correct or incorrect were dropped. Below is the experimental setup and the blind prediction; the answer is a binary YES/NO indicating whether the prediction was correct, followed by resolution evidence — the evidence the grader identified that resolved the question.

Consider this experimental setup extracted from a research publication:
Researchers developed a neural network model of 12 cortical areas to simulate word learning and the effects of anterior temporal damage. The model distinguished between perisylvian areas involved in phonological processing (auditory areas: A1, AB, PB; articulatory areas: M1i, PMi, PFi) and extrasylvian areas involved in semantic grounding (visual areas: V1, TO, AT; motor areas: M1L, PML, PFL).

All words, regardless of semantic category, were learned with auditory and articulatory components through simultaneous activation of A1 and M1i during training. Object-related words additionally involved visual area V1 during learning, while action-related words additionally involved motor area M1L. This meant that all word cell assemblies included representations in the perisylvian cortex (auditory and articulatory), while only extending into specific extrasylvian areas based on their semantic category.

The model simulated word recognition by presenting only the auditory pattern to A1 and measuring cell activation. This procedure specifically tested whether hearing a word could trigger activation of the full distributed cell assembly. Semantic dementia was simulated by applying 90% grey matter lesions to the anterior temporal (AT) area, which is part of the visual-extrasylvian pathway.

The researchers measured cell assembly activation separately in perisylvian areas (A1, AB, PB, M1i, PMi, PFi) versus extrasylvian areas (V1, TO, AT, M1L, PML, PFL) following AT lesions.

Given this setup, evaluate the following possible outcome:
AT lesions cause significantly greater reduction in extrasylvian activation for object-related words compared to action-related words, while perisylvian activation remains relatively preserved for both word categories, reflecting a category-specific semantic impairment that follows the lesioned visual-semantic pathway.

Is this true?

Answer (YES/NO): YES